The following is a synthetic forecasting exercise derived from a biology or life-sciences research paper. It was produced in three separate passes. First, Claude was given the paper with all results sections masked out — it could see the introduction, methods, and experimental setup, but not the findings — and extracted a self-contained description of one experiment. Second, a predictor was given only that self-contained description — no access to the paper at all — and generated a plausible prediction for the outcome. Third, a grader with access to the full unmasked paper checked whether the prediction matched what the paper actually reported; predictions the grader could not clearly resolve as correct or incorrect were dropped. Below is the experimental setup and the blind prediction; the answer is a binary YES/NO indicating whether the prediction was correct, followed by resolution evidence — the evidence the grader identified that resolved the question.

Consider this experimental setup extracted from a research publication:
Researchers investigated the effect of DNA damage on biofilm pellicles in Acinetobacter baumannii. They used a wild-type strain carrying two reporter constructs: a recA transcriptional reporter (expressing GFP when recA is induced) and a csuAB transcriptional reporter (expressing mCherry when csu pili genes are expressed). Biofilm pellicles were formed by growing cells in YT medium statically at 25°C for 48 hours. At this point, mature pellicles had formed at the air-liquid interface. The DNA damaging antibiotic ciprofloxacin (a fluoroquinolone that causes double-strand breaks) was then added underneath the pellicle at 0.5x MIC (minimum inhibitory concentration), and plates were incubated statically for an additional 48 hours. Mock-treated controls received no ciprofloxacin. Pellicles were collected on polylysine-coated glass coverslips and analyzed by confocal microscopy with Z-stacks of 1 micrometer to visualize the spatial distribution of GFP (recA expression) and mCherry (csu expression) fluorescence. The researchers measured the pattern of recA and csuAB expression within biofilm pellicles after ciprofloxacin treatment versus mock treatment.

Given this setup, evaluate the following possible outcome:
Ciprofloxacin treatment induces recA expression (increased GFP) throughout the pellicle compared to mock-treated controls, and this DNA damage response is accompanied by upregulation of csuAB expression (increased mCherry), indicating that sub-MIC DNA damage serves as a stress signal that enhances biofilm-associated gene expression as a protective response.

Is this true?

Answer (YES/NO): NO